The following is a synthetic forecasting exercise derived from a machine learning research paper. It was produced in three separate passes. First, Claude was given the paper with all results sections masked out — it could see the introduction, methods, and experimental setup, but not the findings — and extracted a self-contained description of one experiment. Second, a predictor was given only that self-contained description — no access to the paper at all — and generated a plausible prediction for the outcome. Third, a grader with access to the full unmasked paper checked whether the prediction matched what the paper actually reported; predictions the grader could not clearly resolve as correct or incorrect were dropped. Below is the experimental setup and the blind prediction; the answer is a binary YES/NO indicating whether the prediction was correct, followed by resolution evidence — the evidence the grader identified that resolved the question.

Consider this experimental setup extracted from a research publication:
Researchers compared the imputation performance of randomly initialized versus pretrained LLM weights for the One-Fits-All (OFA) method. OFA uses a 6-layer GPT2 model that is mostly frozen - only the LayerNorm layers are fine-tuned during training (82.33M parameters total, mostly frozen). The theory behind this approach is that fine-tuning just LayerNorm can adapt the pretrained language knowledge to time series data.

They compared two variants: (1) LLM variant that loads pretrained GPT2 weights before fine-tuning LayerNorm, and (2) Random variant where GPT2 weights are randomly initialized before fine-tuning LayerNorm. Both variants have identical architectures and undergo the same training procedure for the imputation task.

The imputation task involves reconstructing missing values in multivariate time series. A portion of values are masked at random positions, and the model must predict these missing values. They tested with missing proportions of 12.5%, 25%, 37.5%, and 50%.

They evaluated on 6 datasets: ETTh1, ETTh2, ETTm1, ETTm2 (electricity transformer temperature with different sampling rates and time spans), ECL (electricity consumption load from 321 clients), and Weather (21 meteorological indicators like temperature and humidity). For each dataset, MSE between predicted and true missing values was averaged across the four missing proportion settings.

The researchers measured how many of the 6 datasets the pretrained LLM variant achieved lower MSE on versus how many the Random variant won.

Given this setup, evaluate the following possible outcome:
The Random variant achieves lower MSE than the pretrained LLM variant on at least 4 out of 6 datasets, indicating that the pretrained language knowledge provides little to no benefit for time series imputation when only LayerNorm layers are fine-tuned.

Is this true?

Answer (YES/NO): NO